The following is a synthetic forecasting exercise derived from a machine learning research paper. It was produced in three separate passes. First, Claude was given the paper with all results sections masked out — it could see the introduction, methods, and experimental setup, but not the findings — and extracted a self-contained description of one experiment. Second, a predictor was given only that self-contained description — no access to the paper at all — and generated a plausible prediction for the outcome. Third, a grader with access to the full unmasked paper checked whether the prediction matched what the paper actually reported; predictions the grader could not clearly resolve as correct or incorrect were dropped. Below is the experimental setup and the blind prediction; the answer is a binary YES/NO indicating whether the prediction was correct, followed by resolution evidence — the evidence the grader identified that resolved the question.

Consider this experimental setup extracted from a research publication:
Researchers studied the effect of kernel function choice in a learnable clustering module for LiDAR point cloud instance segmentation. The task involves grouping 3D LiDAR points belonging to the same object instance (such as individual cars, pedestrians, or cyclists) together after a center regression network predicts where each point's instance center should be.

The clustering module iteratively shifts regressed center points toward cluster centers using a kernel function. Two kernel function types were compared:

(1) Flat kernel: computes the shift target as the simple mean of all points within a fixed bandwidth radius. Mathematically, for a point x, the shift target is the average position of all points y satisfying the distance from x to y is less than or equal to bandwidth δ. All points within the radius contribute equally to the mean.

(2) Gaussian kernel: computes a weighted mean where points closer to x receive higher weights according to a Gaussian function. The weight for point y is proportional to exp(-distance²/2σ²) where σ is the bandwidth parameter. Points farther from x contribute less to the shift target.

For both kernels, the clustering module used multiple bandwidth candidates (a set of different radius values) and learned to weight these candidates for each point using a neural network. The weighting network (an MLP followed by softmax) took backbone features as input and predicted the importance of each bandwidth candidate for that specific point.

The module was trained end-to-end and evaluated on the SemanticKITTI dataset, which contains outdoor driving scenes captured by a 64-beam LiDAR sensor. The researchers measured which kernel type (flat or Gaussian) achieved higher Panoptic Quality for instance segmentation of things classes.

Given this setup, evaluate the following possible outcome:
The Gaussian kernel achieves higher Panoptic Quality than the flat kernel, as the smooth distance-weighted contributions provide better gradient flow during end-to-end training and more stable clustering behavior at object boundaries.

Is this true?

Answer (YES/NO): NO